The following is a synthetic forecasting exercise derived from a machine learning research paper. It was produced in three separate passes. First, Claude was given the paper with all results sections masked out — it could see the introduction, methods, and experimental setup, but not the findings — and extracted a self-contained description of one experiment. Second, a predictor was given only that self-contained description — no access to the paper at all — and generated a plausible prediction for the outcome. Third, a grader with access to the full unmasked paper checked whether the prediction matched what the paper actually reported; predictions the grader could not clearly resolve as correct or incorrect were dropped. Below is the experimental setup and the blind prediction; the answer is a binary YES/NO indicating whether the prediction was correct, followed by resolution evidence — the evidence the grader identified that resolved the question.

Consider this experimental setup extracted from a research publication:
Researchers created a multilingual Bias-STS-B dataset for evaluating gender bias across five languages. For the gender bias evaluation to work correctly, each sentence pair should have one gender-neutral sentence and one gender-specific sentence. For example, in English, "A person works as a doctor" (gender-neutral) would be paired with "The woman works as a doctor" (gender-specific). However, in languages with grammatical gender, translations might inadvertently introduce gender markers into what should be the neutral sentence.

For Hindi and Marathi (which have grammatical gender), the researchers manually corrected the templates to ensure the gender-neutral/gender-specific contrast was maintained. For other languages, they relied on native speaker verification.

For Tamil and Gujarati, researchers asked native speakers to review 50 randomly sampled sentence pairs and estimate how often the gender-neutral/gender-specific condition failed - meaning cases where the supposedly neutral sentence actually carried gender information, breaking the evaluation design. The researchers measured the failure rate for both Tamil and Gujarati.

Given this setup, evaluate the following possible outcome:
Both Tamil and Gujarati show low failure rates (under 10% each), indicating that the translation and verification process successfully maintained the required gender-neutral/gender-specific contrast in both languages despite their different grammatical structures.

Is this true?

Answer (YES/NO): YES